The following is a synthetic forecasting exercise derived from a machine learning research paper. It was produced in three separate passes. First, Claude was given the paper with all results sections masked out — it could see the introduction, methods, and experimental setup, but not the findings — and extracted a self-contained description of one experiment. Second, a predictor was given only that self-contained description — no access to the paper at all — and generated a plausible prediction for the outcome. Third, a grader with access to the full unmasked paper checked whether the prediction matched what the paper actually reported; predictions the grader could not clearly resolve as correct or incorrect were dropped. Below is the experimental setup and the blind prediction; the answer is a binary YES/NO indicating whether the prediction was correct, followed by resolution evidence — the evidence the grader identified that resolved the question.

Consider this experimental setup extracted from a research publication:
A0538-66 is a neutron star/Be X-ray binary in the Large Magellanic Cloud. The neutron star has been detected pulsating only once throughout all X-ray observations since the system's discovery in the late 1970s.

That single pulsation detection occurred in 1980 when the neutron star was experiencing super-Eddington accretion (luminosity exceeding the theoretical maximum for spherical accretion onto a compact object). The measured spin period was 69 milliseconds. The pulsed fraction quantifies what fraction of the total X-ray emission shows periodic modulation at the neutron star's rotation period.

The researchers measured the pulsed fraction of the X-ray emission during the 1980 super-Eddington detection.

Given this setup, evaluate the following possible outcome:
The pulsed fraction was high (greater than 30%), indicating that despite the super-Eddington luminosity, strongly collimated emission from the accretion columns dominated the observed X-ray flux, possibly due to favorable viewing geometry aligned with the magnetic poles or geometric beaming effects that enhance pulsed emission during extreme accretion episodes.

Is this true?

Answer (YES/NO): NO